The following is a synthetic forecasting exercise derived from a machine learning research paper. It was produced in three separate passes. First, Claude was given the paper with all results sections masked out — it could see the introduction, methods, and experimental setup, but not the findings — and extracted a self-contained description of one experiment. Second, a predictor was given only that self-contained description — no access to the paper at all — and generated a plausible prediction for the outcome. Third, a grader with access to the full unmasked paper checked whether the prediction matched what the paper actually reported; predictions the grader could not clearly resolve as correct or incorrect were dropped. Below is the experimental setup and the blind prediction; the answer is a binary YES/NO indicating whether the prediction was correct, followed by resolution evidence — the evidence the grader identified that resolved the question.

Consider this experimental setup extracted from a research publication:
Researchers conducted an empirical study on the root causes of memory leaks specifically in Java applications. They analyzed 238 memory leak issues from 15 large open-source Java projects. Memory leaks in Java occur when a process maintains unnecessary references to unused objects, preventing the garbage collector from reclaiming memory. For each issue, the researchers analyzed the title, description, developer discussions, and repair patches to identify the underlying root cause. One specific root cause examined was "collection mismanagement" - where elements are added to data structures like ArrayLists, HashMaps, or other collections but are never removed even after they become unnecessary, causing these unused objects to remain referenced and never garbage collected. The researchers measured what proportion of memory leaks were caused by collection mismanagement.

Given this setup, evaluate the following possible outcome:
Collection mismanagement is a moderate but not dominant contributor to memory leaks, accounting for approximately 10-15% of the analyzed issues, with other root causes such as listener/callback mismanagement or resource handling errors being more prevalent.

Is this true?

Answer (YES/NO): NO